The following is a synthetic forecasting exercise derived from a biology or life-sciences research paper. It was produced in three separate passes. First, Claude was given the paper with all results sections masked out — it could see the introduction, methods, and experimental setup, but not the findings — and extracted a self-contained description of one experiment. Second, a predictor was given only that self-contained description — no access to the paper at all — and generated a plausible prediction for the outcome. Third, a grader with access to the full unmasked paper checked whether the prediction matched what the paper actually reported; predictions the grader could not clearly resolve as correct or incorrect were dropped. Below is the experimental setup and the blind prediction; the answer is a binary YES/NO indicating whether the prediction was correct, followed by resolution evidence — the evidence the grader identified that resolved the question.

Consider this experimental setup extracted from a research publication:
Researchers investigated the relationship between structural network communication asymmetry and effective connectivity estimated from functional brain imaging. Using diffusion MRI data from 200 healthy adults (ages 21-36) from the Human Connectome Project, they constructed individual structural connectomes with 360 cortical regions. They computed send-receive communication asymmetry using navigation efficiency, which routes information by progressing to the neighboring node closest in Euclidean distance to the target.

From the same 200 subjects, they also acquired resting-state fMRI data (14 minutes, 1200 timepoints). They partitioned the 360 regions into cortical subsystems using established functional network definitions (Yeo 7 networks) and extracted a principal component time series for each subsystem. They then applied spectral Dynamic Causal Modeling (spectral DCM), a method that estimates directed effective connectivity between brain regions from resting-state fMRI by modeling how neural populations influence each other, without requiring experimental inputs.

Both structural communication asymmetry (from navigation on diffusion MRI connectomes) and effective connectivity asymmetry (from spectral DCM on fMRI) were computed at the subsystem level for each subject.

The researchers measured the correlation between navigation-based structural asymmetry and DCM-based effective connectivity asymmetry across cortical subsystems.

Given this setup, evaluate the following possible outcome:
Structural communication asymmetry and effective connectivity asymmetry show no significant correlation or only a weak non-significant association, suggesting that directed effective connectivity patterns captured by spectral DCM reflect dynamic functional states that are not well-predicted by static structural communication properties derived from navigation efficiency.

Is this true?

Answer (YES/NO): YES